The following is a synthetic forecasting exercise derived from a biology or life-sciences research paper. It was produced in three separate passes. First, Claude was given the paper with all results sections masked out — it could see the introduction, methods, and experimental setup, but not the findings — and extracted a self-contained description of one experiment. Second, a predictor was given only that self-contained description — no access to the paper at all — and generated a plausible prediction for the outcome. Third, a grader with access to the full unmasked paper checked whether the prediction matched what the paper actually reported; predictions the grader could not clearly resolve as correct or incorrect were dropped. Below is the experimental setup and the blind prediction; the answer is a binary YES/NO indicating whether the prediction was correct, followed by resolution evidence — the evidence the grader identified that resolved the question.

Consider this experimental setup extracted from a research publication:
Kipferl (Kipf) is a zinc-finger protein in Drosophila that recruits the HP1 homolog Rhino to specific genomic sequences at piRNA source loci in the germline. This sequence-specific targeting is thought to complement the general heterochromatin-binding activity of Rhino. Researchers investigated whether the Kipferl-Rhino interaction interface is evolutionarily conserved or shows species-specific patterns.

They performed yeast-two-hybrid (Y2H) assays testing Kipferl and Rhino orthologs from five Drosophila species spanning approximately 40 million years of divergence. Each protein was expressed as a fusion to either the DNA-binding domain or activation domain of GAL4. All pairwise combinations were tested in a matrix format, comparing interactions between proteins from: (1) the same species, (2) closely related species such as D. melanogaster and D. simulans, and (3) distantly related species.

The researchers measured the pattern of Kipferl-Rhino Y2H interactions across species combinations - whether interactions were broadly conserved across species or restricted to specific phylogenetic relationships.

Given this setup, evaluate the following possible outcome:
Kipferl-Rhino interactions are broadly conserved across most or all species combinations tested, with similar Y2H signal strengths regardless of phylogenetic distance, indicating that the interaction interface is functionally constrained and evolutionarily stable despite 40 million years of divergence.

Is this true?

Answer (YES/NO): YES